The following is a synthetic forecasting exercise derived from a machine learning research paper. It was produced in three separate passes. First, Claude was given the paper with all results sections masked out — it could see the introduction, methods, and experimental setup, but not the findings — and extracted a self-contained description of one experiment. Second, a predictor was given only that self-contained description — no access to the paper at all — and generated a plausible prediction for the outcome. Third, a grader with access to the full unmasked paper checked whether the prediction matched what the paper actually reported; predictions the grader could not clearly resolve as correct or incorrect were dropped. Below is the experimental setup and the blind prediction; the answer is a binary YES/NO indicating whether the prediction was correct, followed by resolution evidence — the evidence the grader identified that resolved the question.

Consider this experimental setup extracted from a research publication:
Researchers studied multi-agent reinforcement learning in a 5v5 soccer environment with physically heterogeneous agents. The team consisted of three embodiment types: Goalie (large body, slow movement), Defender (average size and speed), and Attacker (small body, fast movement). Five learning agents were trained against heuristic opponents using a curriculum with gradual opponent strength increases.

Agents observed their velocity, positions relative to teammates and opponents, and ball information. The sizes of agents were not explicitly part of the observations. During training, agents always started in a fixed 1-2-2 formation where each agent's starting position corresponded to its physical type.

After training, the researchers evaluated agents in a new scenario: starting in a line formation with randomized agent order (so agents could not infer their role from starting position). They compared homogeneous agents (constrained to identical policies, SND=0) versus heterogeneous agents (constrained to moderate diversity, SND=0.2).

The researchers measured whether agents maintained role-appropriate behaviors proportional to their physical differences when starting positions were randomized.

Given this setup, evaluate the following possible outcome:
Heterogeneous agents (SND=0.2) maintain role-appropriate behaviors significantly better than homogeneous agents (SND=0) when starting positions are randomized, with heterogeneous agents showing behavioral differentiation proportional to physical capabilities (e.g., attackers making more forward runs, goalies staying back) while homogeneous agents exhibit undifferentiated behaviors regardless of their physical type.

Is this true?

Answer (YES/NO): YES